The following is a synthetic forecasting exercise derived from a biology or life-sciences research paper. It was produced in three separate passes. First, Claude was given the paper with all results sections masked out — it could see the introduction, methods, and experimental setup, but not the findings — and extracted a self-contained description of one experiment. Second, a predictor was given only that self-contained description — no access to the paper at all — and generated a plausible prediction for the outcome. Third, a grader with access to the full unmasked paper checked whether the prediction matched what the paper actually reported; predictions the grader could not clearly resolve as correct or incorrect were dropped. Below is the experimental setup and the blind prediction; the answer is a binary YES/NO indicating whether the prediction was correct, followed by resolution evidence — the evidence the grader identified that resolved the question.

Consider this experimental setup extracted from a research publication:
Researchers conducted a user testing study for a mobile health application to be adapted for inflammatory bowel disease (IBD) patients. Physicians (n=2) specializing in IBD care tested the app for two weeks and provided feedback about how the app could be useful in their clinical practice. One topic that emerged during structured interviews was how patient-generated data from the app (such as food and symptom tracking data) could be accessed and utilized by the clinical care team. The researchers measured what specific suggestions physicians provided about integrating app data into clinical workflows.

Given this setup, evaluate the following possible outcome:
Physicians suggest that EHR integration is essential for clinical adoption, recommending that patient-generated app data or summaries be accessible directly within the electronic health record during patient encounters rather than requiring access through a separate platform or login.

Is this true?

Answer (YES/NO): YES